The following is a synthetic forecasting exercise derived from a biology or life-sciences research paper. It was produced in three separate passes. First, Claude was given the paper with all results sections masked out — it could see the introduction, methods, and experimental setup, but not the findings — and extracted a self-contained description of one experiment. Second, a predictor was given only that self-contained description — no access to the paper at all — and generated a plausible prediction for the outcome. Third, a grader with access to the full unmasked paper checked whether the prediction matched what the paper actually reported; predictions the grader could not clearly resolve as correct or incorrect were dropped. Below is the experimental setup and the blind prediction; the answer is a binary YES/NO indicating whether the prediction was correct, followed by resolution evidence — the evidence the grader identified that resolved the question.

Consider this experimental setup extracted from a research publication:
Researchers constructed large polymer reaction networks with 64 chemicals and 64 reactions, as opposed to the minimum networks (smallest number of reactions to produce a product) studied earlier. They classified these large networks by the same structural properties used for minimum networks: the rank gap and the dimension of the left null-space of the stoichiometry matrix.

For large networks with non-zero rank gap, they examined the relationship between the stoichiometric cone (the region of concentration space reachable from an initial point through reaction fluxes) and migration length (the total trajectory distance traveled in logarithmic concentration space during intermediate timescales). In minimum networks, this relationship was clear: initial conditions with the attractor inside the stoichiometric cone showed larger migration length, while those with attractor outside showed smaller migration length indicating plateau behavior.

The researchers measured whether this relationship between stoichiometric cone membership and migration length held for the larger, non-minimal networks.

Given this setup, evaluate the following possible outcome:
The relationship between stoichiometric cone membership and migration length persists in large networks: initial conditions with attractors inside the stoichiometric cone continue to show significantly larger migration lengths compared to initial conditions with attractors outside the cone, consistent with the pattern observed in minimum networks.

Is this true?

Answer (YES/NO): YES